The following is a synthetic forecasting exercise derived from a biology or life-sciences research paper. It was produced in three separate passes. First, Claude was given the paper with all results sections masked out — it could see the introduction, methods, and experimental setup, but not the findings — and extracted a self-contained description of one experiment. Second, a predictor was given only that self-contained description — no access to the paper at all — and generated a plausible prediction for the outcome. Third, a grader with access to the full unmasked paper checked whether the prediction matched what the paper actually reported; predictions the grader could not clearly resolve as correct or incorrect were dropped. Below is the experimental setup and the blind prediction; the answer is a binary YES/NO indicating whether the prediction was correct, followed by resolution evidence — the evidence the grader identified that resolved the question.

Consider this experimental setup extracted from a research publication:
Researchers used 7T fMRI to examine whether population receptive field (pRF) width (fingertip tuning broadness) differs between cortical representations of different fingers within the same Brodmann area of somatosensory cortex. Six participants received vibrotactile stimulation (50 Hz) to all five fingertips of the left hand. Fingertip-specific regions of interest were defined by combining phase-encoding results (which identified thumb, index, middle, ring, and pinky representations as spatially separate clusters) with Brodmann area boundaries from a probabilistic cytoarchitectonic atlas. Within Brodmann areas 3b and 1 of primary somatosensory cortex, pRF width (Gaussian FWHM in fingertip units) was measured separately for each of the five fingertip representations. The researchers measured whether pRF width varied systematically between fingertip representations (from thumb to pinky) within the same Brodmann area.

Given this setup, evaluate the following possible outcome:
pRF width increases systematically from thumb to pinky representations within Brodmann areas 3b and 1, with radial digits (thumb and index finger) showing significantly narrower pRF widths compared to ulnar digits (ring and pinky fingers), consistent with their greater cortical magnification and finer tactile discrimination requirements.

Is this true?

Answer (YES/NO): NO